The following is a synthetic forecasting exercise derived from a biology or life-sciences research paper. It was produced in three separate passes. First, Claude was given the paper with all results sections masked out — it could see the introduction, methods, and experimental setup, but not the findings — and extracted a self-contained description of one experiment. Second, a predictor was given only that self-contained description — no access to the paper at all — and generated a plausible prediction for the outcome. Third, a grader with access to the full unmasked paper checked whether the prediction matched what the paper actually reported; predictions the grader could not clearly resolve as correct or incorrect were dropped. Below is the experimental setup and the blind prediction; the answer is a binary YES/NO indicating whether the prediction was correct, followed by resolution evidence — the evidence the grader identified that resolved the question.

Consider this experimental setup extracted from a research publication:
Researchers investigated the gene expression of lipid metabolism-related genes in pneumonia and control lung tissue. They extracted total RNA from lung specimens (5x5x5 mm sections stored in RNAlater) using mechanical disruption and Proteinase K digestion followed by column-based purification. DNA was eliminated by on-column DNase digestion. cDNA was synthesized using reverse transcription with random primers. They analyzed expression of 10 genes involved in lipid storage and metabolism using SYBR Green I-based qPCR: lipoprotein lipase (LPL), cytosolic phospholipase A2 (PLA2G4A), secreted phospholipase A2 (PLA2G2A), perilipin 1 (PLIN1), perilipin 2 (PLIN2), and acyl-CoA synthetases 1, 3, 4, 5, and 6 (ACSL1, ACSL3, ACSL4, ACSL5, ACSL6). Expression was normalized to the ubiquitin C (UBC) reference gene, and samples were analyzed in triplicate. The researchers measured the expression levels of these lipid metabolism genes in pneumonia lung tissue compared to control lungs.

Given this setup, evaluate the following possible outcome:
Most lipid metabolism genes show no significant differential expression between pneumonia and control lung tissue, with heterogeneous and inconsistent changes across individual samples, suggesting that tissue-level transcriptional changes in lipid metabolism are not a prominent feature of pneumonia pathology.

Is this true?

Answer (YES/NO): NO